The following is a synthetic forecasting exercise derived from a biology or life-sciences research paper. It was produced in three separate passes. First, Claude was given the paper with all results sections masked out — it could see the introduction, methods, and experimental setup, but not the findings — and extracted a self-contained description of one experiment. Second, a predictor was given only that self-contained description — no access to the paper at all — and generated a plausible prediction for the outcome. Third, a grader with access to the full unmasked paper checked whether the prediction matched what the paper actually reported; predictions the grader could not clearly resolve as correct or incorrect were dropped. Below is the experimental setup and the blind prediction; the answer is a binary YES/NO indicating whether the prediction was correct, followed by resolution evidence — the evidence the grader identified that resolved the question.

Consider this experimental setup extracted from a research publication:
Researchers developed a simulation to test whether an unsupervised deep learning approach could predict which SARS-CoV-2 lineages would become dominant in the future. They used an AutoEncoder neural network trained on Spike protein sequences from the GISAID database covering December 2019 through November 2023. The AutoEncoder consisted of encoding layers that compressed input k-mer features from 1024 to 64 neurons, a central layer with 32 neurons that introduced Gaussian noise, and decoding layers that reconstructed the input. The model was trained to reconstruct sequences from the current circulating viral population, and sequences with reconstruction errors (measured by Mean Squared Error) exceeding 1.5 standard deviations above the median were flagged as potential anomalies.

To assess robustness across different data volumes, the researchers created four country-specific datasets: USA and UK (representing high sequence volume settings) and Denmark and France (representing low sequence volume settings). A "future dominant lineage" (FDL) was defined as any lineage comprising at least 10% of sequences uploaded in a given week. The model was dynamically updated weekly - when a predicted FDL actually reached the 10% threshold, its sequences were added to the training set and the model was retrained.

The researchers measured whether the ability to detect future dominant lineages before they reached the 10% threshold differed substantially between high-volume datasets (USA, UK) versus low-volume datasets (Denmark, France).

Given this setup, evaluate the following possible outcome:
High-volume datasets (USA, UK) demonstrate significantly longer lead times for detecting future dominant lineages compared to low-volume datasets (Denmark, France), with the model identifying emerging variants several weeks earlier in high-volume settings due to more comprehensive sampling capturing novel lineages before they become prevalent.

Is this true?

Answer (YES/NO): NO